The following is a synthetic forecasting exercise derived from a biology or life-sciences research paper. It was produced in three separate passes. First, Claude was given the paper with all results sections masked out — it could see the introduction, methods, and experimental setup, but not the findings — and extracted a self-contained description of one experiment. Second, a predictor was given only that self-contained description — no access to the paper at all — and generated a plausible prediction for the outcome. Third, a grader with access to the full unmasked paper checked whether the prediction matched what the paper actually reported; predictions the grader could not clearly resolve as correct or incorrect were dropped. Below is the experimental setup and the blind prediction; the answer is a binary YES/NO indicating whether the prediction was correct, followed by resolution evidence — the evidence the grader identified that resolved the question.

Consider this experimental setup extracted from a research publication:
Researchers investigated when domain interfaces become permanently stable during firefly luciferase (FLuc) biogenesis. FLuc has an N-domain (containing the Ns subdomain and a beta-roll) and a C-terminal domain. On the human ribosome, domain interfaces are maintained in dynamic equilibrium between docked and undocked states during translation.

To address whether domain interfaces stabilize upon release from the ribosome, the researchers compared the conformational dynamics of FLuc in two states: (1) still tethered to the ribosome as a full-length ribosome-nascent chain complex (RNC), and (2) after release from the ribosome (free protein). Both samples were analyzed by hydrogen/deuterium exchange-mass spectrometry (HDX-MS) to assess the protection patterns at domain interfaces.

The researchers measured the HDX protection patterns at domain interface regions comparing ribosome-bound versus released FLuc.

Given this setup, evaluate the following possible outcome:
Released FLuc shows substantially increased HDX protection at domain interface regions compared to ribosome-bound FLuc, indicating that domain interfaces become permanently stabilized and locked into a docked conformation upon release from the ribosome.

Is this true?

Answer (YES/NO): NO